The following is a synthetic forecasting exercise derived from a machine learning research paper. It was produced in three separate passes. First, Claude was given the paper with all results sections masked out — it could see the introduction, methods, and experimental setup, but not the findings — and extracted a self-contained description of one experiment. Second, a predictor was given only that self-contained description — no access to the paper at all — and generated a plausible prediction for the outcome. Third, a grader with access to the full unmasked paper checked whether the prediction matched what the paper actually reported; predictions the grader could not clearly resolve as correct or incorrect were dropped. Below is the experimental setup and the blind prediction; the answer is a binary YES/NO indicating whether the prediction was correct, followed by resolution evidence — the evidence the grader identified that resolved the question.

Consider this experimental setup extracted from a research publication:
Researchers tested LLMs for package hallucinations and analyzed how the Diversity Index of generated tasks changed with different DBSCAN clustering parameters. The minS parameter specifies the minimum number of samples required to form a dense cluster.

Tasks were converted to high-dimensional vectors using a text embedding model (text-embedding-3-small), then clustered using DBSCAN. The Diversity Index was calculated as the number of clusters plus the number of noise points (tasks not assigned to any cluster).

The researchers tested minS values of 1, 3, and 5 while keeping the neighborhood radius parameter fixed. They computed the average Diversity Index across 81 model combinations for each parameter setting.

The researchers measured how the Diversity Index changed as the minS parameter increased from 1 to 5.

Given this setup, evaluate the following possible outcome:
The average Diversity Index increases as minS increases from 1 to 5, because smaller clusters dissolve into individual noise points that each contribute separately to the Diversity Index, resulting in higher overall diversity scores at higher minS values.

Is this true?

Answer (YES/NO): YES